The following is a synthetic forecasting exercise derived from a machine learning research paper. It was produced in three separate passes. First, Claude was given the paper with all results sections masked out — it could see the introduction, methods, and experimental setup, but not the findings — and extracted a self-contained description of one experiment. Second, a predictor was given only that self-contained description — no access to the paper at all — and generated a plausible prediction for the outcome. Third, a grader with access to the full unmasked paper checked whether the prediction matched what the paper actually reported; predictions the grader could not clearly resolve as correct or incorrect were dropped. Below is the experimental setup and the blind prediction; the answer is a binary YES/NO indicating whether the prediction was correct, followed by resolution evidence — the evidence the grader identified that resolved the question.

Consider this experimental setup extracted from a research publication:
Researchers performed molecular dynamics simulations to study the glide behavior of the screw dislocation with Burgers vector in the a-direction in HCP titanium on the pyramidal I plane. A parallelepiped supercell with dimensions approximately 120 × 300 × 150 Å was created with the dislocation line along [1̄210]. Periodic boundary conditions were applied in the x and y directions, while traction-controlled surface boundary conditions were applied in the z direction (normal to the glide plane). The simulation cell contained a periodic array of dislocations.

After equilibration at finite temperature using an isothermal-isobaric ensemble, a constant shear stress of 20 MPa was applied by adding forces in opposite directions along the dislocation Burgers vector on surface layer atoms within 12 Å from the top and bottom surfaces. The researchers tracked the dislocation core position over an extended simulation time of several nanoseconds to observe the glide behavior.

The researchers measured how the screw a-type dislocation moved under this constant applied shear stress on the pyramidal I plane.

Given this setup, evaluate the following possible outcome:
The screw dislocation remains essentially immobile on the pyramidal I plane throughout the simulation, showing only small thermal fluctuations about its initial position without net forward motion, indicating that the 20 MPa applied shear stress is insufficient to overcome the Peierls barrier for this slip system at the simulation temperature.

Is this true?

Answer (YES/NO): NO